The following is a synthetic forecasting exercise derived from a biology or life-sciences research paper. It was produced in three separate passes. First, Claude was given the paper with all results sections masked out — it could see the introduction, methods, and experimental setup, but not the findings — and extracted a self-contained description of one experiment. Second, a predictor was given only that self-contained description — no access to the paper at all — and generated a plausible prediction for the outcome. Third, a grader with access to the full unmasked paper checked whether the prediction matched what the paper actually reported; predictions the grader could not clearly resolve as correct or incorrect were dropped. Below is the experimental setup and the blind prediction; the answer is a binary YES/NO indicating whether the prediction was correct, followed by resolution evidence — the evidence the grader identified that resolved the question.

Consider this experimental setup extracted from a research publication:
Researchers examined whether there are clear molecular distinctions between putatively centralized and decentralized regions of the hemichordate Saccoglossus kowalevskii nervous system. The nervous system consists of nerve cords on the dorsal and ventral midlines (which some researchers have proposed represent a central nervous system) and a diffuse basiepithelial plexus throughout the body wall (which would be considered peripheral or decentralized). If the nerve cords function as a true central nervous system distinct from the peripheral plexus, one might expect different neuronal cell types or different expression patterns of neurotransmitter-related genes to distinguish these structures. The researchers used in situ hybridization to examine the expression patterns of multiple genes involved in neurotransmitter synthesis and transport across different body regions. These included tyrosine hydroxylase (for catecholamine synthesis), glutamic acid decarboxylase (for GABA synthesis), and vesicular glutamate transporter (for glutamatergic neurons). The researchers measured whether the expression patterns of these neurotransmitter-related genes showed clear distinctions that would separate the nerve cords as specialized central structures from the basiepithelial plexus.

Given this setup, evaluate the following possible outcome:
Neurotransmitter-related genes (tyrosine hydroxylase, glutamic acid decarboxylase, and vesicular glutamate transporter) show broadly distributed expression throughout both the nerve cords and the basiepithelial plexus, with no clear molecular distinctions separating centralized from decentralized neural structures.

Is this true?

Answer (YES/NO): NO